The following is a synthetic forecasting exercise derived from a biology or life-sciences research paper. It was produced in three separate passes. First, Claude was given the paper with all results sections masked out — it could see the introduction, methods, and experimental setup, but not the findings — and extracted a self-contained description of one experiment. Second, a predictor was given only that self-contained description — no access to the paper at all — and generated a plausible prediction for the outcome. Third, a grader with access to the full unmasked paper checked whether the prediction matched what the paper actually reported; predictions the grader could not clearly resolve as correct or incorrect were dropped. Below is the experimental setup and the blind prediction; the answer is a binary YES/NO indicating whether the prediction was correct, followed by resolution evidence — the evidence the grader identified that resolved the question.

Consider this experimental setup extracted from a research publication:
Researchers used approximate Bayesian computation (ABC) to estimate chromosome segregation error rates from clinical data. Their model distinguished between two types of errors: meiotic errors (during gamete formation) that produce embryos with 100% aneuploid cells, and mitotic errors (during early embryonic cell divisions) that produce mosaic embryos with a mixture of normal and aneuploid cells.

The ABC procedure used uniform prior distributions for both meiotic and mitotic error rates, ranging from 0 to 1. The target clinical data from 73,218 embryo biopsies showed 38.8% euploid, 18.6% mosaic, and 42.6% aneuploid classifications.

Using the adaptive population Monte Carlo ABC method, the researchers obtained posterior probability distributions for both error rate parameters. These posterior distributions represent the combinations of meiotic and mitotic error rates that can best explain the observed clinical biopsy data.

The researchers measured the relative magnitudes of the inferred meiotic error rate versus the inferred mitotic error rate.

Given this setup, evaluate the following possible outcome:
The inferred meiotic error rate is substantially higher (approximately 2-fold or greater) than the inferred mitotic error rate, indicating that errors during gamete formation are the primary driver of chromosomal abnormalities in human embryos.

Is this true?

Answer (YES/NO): YES